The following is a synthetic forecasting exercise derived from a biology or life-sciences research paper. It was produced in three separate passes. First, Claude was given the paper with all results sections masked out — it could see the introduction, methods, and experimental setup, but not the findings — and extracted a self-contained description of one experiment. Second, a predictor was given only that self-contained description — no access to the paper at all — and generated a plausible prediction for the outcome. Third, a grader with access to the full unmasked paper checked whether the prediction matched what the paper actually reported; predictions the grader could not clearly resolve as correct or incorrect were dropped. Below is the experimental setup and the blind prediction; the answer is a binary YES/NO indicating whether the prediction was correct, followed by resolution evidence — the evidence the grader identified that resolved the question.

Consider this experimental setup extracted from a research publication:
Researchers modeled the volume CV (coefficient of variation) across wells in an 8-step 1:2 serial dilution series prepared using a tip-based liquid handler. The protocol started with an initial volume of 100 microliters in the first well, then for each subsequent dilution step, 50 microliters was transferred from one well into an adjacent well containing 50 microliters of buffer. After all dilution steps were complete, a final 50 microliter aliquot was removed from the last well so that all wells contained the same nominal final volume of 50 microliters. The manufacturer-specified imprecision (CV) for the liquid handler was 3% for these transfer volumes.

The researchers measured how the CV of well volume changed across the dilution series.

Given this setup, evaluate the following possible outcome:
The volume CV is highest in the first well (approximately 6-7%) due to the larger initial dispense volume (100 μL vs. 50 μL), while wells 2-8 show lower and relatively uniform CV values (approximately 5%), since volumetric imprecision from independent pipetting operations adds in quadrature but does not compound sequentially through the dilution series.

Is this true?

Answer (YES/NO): NO